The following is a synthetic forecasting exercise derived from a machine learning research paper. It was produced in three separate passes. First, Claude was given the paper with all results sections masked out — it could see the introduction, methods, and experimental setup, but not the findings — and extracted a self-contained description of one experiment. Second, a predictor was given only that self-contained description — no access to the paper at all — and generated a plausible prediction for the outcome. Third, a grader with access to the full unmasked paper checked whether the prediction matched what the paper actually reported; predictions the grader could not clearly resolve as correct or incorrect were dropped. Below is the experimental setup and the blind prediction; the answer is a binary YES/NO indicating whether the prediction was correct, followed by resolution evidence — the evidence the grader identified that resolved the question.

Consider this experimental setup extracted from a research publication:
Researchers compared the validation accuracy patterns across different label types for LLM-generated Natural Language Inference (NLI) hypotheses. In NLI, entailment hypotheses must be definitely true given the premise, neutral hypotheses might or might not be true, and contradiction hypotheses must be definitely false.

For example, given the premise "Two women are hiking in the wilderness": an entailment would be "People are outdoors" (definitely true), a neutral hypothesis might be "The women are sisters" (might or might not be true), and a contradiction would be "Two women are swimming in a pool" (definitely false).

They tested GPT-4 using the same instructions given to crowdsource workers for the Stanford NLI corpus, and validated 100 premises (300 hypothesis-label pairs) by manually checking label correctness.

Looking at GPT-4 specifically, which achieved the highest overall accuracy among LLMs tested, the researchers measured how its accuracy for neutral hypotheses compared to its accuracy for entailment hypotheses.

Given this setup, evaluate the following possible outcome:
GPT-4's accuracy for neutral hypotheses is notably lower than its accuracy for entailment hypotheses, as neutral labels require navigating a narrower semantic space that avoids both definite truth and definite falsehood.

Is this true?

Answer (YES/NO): NO